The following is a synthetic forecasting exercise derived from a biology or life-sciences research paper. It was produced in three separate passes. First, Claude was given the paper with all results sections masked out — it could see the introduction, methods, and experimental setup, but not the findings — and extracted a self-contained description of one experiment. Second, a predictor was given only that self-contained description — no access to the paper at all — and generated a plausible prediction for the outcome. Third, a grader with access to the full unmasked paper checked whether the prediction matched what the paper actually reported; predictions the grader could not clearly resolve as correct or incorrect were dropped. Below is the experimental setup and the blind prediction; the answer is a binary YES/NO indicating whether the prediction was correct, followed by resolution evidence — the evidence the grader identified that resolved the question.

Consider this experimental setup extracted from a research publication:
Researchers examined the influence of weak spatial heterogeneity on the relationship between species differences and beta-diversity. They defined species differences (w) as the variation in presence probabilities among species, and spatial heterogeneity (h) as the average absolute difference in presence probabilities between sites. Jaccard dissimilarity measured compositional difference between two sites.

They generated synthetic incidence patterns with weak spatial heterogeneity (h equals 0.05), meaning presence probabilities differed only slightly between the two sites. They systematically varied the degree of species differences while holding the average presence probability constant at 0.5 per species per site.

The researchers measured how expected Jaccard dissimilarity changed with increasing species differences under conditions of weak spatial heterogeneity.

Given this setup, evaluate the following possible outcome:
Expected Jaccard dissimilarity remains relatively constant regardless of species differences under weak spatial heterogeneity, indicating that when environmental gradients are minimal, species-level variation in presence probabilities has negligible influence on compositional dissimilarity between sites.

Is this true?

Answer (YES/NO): NO